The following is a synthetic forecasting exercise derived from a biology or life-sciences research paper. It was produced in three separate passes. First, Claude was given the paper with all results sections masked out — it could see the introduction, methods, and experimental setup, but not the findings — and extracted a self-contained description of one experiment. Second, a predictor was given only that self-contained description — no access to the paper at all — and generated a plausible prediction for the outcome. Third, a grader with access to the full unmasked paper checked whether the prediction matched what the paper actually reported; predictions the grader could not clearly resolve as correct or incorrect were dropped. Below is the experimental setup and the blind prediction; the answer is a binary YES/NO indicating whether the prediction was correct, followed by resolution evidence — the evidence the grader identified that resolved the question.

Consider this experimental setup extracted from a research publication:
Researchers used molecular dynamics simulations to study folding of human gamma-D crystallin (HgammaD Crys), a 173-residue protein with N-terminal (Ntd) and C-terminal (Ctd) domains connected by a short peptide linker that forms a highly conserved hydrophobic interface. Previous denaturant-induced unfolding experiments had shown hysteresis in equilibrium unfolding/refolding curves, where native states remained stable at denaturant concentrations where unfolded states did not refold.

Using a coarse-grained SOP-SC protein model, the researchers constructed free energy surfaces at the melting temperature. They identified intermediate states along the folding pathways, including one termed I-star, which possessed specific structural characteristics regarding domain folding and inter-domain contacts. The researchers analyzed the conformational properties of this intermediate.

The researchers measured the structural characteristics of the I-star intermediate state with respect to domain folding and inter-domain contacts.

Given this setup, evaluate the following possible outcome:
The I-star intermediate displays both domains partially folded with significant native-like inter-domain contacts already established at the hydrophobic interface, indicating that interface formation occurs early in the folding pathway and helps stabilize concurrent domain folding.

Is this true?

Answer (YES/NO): NO